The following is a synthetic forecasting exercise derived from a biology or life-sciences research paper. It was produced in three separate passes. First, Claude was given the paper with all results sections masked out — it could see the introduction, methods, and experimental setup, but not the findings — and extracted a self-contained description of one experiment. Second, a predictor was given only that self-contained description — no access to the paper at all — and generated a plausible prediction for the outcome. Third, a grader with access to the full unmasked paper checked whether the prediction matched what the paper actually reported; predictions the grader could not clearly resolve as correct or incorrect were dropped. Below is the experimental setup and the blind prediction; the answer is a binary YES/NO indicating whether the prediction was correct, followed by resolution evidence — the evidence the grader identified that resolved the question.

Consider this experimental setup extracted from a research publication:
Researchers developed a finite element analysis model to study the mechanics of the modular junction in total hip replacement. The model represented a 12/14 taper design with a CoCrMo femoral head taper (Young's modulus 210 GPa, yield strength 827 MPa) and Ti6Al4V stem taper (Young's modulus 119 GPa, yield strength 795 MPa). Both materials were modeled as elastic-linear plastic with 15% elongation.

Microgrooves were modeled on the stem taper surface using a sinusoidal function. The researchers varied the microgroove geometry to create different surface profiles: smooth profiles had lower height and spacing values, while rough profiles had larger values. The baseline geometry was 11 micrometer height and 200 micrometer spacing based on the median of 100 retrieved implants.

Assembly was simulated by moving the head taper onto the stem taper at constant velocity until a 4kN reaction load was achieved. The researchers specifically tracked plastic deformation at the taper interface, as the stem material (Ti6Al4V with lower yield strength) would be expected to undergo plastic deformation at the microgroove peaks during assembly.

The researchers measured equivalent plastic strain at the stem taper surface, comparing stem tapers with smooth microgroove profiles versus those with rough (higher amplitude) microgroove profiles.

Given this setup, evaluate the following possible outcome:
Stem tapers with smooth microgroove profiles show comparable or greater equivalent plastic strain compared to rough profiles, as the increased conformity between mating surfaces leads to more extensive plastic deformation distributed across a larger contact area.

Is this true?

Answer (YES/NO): NO